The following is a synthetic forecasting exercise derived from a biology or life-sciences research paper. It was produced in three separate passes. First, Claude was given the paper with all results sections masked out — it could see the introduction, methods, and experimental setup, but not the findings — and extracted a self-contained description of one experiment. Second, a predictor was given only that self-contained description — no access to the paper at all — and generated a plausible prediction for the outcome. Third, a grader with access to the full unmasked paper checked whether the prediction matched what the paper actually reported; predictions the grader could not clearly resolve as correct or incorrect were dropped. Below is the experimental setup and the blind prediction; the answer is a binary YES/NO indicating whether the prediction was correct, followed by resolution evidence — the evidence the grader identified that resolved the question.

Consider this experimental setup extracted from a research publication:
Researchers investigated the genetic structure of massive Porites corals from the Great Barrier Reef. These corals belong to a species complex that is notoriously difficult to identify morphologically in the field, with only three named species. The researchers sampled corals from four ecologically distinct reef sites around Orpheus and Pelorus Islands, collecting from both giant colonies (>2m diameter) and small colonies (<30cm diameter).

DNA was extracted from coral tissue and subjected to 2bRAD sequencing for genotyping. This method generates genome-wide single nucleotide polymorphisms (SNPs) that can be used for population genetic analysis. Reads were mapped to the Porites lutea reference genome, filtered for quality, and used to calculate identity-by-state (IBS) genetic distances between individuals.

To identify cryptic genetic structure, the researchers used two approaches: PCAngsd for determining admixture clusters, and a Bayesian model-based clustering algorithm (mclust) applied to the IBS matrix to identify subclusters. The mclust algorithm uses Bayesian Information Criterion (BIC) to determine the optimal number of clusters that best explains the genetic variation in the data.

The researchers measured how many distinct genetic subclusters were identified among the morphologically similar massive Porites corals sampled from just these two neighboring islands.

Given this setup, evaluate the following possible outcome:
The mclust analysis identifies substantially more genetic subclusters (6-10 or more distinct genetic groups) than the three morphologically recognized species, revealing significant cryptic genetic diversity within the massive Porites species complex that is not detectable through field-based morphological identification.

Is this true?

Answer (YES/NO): YES